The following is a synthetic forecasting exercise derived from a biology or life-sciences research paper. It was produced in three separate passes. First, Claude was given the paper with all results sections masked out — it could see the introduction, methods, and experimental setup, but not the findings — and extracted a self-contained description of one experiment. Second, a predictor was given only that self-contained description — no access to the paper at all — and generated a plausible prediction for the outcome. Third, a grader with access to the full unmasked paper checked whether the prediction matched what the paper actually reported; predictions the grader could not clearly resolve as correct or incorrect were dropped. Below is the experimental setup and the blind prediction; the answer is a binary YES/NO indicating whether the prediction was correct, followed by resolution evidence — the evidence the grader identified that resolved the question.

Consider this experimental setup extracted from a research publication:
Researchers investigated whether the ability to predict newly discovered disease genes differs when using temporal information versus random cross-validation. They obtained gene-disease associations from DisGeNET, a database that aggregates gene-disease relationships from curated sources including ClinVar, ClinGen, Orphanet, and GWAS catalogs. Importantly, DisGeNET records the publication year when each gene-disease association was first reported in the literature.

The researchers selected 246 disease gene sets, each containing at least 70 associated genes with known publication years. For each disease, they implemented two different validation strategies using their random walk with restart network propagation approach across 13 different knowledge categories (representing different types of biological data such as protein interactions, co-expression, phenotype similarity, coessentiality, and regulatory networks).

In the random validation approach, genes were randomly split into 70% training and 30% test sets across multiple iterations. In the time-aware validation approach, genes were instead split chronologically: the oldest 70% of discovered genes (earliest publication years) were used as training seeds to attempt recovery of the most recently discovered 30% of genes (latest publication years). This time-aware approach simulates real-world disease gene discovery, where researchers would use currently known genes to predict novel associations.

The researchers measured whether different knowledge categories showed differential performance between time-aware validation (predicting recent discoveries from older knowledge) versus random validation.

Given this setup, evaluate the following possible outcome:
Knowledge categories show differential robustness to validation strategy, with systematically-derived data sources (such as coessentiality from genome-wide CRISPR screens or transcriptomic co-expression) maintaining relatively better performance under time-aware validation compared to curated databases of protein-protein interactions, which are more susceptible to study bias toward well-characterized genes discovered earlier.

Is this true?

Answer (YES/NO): NO